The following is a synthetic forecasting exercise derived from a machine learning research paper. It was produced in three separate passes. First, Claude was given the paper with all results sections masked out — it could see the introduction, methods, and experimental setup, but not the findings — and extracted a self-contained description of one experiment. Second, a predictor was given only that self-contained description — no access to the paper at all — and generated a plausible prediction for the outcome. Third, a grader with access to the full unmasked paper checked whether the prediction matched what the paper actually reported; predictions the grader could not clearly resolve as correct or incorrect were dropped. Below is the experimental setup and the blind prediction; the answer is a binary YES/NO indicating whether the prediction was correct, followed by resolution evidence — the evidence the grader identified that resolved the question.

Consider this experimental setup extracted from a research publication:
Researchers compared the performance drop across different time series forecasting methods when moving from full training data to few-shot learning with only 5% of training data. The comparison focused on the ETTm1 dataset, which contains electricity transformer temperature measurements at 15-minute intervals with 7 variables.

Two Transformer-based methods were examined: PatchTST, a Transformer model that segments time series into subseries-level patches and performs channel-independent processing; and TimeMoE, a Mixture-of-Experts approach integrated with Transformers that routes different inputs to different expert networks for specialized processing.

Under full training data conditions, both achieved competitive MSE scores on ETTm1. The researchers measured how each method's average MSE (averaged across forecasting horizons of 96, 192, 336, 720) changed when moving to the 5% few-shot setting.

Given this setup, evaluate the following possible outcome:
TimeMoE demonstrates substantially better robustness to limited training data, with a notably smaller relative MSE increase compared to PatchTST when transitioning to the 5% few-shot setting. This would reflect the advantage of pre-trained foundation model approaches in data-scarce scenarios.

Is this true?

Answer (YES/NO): YES